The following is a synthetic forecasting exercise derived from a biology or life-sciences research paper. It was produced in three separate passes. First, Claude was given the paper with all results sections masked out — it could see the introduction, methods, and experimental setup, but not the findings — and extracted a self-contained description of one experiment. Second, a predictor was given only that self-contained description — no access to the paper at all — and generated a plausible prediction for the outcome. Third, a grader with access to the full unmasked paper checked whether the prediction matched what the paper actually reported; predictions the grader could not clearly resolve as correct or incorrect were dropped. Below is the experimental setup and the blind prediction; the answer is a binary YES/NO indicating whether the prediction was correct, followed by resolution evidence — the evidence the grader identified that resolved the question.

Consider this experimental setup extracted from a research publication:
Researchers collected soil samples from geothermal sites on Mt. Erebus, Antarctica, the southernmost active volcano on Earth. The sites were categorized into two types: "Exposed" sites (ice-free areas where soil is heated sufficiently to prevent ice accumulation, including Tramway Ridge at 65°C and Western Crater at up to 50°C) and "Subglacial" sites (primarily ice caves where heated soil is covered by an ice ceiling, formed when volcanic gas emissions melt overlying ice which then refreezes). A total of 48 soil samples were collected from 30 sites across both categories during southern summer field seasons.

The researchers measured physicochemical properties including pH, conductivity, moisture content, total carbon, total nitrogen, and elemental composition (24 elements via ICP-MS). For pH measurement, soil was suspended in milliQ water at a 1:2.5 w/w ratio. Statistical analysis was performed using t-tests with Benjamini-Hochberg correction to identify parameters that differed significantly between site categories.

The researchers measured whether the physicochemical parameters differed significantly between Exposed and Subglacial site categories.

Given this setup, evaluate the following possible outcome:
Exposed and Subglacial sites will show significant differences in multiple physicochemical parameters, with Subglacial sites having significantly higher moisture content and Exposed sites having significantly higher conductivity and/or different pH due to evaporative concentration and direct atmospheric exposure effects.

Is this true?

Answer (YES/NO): NO